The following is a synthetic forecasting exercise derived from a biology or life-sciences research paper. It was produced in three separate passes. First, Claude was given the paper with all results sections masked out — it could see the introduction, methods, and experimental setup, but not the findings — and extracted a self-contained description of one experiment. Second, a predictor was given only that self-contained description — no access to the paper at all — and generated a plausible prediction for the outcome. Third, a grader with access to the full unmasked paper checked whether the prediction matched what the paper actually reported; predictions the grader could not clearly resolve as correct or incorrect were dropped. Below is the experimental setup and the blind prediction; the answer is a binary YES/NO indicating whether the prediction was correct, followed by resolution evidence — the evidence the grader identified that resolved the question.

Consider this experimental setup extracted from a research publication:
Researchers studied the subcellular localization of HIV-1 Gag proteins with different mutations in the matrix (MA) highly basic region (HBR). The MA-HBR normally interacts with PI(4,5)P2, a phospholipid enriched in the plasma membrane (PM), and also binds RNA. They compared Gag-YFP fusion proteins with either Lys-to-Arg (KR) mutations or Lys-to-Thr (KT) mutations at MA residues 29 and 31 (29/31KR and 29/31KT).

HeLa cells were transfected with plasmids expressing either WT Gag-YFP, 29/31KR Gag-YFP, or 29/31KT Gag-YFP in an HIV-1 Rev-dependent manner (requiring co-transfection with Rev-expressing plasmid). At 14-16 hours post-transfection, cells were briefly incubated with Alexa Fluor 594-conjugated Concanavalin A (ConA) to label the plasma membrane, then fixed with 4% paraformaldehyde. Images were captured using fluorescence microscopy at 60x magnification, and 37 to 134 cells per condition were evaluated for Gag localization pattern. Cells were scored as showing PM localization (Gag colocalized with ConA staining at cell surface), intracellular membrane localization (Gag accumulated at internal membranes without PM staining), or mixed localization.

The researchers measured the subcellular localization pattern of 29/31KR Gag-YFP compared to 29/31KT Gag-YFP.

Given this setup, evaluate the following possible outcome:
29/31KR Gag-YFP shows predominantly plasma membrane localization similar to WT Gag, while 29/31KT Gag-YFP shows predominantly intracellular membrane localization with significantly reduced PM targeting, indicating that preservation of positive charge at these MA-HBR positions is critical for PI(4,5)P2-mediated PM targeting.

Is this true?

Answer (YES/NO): NO